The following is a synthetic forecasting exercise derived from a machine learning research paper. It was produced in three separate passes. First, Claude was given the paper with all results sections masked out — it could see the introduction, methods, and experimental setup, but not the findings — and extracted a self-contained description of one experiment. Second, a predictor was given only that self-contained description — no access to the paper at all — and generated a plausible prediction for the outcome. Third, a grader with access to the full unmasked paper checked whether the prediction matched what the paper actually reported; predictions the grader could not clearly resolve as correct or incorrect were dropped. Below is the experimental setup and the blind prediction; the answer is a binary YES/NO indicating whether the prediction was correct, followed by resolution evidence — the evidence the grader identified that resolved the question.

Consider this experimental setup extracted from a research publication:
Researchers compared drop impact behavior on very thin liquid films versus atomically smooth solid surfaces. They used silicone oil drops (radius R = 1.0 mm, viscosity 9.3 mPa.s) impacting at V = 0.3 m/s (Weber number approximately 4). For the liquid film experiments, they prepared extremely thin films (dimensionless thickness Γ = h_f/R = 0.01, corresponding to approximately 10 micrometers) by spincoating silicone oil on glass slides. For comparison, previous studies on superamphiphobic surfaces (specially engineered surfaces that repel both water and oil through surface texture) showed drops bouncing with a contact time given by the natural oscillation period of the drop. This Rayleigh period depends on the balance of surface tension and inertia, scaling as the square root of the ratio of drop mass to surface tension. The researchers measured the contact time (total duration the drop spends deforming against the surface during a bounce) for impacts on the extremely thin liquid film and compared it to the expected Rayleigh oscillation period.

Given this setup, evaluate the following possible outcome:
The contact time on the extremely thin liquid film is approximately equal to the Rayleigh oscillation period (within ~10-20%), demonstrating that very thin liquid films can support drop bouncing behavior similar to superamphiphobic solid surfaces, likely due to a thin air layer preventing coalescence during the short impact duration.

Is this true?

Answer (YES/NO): YES